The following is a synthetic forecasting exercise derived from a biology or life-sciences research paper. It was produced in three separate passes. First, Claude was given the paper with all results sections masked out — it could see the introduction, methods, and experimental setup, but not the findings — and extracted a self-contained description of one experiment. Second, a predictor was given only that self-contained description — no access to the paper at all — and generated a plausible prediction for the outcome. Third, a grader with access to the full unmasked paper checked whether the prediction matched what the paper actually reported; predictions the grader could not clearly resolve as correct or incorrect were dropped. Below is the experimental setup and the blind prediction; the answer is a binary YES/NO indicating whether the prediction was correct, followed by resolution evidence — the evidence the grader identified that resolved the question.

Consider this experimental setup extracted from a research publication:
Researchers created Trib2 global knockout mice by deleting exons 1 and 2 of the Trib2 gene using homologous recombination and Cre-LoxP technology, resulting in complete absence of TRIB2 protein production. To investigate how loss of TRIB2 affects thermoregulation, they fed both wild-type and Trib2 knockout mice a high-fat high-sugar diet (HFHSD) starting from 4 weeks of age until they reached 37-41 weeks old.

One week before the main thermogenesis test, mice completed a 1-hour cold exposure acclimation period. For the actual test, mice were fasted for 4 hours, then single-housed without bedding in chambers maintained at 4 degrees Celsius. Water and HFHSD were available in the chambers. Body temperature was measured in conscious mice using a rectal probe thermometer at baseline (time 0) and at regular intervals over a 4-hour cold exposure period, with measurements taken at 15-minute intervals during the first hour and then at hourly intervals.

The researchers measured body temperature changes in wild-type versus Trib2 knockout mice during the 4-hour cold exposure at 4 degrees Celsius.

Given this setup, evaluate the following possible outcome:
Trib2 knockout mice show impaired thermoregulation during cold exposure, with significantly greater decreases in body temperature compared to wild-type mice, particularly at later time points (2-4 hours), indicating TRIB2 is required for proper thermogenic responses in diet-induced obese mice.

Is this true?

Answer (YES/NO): NO